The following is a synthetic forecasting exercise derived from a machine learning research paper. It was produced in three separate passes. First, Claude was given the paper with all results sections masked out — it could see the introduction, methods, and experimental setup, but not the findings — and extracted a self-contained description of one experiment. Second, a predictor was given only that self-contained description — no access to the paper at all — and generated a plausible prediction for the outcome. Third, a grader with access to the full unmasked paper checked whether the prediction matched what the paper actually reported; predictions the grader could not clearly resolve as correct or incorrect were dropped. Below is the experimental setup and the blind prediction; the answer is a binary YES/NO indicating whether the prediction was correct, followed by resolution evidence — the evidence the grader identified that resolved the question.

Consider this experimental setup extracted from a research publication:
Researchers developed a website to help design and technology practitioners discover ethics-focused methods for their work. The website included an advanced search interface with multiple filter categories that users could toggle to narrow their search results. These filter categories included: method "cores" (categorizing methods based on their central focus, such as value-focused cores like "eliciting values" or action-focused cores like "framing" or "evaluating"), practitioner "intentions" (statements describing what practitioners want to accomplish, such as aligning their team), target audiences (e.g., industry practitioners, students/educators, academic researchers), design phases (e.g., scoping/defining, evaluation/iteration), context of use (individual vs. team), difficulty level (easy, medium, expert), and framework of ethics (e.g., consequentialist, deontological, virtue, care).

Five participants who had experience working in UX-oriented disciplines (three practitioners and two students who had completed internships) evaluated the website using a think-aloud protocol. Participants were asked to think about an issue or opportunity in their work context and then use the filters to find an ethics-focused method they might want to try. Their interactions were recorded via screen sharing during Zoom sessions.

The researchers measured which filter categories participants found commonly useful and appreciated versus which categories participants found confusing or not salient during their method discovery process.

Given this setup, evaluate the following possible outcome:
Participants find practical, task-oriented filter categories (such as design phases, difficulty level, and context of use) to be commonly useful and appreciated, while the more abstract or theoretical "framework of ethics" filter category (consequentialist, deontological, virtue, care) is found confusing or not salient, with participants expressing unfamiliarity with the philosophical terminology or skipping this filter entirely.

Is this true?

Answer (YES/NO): YES